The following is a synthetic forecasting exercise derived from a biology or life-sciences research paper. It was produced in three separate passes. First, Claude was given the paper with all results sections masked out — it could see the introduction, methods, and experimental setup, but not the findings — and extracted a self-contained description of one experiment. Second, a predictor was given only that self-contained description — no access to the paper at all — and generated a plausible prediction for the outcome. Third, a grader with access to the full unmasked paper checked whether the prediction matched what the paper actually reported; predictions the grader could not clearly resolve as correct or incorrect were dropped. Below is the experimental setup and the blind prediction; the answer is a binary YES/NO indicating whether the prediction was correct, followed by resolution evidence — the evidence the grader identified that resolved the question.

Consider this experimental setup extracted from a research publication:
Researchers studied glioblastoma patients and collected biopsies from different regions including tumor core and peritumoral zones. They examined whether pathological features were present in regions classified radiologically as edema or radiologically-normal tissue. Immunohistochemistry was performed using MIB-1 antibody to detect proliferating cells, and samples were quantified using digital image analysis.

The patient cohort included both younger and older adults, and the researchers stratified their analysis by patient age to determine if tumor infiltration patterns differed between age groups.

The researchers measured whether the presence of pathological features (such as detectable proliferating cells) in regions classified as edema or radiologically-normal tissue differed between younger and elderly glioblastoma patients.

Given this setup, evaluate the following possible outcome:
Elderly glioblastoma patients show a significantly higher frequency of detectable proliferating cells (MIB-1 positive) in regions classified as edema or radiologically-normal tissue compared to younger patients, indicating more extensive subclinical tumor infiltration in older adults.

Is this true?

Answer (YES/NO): YES